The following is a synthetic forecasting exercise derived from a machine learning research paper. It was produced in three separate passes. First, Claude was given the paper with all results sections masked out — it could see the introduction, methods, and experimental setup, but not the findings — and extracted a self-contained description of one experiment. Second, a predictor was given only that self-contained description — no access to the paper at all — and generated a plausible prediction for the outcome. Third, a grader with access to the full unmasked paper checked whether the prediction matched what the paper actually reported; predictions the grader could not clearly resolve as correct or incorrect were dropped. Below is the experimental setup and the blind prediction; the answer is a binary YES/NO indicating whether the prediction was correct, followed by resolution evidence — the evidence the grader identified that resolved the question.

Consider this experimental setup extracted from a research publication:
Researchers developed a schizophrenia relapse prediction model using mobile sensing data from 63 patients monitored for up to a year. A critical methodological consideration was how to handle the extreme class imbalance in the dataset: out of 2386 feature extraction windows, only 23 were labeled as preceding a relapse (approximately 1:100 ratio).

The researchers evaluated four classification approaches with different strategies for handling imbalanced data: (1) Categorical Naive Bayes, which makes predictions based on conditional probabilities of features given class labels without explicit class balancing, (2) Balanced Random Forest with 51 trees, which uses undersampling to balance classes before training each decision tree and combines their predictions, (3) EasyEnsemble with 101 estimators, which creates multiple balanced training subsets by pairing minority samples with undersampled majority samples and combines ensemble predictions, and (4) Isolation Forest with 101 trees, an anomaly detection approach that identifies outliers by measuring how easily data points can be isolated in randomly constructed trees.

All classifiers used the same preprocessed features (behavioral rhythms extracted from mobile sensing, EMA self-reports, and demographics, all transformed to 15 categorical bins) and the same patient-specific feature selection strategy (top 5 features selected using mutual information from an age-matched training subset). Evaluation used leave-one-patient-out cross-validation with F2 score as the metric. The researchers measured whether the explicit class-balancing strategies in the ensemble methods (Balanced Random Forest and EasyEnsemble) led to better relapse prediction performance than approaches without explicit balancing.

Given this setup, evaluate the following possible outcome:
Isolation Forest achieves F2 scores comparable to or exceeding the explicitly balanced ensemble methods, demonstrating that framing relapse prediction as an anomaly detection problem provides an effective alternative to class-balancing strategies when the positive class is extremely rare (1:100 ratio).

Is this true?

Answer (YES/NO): YES